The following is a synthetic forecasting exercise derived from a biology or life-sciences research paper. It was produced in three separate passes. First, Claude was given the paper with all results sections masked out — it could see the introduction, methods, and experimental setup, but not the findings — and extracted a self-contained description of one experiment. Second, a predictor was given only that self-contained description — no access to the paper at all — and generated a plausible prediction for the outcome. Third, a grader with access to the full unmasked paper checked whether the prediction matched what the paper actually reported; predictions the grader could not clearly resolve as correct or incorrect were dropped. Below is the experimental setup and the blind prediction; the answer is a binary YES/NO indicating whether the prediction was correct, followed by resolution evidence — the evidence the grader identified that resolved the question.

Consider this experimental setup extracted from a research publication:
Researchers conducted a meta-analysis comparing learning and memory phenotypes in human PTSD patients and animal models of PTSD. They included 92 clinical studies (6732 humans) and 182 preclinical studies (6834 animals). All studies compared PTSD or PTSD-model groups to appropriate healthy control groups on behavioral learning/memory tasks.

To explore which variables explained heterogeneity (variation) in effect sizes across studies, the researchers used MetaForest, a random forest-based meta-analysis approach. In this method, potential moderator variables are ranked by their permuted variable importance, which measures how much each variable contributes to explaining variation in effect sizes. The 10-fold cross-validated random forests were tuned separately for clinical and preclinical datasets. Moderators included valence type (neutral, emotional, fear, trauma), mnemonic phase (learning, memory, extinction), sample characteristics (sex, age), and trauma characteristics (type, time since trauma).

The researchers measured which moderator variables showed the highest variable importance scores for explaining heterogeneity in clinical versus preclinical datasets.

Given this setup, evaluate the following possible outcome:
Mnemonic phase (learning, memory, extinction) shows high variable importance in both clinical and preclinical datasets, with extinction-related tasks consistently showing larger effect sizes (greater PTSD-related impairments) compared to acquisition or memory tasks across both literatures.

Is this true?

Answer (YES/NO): NO